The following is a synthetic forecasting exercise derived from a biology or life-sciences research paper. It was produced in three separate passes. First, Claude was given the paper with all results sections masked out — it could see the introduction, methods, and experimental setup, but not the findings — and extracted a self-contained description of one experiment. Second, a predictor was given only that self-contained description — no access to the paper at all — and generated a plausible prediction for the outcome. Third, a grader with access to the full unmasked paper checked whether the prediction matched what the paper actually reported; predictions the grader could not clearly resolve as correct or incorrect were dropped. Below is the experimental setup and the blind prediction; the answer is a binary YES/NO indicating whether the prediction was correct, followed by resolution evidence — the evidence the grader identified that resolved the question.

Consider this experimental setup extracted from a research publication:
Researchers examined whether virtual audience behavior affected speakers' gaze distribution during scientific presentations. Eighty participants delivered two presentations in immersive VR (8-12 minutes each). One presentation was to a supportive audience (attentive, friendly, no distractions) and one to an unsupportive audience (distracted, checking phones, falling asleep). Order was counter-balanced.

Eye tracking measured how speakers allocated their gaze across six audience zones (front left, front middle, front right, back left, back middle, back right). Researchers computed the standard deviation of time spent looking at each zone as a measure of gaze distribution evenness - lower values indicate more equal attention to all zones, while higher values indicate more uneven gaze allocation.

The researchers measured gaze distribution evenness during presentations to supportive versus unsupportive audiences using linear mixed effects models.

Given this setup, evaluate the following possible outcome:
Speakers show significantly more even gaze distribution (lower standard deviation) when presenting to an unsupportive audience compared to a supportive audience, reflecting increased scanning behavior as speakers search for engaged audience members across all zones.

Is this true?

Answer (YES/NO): NO